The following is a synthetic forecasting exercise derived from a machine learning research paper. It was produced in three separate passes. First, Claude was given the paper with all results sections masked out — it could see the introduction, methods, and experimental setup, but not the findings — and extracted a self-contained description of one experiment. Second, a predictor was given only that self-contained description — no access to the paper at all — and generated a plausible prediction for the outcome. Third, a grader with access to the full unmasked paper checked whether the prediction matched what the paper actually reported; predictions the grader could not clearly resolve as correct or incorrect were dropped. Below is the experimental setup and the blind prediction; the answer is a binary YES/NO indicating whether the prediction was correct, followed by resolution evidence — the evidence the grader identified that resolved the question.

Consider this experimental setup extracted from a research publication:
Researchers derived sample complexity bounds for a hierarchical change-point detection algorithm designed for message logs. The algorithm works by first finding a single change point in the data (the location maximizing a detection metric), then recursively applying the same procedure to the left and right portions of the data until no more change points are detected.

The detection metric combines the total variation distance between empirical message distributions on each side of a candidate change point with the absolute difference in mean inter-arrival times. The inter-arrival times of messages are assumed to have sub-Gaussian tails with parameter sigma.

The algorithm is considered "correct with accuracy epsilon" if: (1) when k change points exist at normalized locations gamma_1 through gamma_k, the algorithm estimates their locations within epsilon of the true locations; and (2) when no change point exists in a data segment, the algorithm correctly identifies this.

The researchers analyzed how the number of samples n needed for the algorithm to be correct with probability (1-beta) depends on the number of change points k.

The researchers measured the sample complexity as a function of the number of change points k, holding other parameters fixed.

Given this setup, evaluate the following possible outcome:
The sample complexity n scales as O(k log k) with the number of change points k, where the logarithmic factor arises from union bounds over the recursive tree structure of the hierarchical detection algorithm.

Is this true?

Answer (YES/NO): NO